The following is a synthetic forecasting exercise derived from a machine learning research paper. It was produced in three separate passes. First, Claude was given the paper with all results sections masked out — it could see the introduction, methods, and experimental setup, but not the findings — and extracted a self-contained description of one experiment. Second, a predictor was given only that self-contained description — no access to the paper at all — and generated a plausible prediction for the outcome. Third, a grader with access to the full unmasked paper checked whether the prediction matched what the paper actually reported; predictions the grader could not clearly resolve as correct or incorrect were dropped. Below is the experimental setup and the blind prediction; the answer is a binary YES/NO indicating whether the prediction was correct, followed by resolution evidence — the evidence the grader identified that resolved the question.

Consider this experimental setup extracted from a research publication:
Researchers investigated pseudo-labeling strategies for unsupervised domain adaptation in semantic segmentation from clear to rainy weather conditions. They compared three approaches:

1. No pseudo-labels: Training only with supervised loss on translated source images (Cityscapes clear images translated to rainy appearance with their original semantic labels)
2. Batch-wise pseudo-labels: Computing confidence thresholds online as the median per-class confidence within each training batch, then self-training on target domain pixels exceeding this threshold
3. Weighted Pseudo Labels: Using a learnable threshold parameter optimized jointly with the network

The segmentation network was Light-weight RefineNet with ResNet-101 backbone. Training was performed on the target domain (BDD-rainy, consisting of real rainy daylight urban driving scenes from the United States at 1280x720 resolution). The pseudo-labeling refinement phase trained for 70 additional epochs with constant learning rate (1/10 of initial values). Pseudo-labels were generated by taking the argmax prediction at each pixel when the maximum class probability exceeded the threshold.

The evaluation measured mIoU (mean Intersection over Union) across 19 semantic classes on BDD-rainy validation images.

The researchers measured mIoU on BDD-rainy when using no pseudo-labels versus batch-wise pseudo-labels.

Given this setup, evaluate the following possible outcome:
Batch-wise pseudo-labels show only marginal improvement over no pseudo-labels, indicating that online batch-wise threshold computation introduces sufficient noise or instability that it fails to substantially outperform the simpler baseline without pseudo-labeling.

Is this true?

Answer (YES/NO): NO